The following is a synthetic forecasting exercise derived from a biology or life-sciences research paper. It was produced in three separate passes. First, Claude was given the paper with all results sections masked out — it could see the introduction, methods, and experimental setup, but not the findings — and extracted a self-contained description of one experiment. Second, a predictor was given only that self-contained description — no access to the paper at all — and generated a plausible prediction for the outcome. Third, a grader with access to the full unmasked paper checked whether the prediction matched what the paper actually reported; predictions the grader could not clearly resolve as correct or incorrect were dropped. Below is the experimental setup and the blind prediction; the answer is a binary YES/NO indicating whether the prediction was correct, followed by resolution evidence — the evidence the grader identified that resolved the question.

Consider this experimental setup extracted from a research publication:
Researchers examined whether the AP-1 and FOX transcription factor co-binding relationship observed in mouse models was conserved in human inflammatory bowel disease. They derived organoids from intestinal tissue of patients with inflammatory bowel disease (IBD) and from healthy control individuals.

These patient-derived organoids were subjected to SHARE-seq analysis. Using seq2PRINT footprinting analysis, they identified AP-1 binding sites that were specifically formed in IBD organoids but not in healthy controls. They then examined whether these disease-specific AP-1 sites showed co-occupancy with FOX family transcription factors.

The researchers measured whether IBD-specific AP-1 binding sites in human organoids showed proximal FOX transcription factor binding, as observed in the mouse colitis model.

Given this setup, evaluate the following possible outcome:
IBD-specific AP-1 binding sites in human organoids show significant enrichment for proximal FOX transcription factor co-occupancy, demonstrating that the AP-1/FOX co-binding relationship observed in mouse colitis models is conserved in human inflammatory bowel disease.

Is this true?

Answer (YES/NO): YES